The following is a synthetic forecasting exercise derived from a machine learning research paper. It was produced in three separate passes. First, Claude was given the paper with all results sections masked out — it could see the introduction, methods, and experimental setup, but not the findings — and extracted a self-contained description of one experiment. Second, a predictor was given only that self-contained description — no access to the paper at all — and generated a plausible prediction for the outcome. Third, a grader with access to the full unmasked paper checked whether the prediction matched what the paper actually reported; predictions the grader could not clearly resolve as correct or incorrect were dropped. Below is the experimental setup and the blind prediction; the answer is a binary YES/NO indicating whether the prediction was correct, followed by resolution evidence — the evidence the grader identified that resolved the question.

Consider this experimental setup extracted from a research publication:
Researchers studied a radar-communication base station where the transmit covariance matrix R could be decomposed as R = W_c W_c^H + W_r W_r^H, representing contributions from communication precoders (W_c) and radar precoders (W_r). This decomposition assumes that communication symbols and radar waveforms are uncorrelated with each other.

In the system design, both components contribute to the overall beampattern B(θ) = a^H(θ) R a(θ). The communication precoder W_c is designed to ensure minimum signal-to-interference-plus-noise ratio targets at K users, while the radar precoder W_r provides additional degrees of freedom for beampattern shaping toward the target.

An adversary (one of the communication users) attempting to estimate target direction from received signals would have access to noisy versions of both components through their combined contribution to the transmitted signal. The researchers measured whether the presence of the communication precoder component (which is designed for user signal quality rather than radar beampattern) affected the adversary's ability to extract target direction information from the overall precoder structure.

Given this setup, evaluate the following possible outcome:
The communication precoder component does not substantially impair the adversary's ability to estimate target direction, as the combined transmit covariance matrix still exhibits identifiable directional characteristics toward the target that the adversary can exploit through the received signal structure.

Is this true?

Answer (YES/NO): YES